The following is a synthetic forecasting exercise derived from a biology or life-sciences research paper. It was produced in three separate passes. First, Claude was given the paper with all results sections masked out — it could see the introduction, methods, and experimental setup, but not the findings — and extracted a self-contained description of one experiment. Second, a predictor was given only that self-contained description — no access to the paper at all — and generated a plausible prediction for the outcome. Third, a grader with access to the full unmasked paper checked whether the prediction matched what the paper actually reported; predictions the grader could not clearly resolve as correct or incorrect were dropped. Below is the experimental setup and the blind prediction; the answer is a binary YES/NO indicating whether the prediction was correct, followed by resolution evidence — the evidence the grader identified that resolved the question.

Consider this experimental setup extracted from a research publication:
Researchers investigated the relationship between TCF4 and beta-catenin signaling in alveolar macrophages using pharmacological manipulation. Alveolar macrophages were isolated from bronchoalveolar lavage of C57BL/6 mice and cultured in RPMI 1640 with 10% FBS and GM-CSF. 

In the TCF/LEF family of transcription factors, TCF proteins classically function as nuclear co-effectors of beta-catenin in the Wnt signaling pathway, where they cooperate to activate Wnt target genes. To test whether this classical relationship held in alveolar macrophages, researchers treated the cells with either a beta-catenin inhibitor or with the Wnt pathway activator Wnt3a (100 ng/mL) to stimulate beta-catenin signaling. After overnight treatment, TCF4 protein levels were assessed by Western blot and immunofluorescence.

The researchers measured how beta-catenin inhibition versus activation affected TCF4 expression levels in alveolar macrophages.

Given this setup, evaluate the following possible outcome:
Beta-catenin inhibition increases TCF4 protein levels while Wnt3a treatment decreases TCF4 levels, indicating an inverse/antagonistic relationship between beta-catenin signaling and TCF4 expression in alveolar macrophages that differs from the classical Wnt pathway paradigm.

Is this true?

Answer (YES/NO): YES